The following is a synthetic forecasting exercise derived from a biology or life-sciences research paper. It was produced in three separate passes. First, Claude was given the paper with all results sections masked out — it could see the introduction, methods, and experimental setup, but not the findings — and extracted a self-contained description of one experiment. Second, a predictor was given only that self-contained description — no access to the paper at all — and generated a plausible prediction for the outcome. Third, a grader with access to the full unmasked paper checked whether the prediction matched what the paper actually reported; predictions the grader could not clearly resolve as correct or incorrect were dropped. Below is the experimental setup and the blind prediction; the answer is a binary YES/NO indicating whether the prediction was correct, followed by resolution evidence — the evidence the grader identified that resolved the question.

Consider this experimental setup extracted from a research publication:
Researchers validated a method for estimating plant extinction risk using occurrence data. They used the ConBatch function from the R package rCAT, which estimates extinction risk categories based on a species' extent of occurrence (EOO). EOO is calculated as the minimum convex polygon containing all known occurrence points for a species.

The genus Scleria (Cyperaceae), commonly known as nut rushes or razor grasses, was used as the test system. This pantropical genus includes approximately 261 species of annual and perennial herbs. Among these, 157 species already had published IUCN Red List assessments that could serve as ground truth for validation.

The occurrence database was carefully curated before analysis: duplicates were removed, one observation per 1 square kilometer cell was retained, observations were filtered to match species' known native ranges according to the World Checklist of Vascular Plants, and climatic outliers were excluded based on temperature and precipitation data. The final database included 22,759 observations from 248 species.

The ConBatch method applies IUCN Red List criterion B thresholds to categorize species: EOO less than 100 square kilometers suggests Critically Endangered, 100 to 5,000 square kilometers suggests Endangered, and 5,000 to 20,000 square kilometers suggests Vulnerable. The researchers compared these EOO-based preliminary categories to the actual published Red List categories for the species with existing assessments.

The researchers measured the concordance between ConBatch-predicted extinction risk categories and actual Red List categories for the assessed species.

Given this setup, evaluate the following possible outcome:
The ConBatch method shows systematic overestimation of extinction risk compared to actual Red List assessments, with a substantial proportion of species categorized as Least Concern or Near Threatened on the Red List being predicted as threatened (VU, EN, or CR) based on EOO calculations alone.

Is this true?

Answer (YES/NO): NO